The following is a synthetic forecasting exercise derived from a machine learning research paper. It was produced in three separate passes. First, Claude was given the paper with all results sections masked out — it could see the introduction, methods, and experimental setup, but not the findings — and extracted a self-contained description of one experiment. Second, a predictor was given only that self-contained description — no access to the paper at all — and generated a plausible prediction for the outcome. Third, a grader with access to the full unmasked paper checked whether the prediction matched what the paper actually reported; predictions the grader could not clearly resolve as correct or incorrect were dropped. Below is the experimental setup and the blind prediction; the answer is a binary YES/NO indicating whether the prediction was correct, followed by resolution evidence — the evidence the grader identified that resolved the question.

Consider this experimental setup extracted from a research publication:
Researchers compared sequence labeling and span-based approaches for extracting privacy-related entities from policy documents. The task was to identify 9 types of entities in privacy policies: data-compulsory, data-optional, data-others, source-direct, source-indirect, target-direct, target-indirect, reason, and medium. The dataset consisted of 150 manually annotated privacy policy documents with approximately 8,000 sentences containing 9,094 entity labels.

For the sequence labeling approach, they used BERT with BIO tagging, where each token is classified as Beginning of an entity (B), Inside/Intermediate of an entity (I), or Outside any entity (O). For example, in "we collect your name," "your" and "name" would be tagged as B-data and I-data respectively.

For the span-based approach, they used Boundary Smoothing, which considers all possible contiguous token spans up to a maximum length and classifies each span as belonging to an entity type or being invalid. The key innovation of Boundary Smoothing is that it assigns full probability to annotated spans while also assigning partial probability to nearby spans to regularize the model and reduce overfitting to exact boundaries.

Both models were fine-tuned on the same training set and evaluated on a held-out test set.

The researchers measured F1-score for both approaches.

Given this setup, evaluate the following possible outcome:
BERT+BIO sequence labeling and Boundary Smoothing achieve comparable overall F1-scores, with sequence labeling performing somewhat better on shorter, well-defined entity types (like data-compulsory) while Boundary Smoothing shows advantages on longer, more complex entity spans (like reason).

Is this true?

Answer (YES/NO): NO